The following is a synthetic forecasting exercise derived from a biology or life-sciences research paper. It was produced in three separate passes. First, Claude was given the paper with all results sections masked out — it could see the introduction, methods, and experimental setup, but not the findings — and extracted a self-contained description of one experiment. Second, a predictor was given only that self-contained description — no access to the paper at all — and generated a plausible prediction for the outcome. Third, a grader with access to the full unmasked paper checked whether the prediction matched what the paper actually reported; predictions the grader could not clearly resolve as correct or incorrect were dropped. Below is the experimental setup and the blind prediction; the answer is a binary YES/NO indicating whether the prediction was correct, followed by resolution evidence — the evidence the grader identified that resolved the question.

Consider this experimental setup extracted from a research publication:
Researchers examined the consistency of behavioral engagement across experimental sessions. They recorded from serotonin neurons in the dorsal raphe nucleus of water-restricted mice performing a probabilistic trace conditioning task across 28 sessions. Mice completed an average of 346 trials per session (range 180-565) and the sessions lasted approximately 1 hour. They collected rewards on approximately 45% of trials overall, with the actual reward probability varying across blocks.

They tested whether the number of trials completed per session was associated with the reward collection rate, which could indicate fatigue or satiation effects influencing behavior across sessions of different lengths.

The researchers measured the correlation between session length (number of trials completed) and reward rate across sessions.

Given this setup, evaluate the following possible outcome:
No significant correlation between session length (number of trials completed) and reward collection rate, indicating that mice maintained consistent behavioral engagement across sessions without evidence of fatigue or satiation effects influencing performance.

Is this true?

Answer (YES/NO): YES